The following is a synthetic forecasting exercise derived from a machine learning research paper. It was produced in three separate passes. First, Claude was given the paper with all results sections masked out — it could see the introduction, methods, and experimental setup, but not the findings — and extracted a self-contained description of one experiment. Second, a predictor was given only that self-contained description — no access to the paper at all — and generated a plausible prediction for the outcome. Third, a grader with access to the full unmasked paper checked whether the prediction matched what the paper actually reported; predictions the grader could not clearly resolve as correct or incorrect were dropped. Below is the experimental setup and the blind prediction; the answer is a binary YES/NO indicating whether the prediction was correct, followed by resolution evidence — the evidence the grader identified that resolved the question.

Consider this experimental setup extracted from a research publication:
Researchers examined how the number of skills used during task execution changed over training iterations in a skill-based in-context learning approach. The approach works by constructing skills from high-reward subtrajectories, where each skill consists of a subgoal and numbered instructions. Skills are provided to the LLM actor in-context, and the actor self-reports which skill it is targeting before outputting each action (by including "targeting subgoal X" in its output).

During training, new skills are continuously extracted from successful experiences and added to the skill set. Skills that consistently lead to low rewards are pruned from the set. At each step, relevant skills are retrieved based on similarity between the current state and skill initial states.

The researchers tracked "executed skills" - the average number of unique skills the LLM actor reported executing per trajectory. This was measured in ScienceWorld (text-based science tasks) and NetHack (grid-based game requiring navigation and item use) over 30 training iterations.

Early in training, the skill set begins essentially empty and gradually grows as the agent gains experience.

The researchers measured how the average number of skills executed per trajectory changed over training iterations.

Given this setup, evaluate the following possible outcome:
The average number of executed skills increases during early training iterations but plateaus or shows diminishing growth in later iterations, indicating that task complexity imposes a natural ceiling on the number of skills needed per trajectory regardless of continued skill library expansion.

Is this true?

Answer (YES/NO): NO